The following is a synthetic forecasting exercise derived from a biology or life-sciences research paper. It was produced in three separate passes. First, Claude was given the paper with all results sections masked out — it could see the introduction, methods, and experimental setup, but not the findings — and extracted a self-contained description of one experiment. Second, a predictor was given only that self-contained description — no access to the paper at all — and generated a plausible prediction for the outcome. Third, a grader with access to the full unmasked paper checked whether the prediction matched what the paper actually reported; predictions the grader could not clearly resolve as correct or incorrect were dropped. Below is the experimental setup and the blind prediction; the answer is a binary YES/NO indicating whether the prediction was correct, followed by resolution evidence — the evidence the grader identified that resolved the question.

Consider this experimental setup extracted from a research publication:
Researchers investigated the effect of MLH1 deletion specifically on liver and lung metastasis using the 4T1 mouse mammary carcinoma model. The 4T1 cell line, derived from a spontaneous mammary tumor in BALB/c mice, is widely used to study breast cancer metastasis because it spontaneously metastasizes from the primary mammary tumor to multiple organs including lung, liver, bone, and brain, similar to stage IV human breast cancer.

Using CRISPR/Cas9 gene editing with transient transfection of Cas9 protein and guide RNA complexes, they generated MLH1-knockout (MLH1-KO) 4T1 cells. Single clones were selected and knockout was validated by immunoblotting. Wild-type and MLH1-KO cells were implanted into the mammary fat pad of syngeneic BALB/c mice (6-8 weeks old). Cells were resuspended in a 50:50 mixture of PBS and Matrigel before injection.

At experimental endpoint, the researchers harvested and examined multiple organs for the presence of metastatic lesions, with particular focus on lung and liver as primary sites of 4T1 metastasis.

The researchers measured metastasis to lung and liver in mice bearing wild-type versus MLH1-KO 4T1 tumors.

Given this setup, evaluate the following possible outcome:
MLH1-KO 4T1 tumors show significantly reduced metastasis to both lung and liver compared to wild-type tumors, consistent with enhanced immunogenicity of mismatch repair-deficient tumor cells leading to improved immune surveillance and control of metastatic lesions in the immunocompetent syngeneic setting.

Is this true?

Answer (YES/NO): NO